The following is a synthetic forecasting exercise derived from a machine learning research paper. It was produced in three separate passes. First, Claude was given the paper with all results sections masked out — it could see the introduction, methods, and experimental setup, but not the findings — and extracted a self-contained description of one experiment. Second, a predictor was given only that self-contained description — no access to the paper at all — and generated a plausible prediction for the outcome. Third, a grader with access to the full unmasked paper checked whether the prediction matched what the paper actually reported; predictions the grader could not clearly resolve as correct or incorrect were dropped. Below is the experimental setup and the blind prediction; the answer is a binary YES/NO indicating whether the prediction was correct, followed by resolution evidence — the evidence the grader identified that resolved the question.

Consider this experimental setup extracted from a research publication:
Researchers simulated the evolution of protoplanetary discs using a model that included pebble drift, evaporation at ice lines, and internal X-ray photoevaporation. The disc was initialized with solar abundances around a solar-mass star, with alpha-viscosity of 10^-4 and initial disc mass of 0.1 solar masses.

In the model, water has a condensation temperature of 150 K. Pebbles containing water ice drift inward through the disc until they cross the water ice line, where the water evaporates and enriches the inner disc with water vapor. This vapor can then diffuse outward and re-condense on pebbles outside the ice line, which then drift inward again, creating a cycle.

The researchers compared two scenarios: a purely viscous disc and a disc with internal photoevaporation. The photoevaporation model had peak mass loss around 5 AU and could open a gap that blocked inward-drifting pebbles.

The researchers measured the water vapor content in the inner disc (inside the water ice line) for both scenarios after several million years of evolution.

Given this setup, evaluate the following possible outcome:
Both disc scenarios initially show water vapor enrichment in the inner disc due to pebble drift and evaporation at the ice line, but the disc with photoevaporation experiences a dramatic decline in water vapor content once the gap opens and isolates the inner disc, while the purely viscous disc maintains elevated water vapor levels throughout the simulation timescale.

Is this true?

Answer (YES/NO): NO